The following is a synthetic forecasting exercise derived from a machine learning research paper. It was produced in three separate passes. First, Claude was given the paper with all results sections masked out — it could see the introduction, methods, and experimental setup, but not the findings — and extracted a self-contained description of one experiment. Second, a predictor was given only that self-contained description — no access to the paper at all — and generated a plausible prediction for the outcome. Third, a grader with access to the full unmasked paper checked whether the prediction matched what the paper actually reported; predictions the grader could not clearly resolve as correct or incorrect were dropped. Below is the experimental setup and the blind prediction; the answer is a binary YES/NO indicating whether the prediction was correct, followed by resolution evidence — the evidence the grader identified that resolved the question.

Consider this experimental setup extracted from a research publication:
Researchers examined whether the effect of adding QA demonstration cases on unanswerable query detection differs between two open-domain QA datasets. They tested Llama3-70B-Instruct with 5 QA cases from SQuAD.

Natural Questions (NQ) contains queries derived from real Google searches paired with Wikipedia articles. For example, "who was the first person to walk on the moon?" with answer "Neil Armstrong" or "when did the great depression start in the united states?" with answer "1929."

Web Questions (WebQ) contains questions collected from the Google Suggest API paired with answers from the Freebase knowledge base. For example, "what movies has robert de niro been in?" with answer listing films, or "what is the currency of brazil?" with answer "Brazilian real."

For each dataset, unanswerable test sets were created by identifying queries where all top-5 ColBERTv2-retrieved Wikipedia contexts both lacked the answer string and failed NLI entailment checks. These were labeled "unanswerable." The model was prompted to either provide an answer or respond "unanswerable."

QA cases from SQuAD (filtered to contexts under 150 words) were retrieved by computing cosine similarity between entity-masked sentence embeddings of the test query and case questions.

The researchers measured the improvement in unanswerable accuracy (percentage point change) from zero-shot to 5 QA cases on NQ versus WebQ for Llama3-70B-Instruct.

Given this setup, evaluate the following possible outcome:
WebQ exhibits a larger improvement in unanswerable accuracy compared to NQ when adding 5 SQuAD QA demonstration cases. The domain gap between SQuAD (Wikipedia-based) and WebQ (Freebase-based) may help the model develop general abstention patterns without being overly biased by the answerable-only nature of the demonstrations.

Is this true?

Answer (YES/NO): YES